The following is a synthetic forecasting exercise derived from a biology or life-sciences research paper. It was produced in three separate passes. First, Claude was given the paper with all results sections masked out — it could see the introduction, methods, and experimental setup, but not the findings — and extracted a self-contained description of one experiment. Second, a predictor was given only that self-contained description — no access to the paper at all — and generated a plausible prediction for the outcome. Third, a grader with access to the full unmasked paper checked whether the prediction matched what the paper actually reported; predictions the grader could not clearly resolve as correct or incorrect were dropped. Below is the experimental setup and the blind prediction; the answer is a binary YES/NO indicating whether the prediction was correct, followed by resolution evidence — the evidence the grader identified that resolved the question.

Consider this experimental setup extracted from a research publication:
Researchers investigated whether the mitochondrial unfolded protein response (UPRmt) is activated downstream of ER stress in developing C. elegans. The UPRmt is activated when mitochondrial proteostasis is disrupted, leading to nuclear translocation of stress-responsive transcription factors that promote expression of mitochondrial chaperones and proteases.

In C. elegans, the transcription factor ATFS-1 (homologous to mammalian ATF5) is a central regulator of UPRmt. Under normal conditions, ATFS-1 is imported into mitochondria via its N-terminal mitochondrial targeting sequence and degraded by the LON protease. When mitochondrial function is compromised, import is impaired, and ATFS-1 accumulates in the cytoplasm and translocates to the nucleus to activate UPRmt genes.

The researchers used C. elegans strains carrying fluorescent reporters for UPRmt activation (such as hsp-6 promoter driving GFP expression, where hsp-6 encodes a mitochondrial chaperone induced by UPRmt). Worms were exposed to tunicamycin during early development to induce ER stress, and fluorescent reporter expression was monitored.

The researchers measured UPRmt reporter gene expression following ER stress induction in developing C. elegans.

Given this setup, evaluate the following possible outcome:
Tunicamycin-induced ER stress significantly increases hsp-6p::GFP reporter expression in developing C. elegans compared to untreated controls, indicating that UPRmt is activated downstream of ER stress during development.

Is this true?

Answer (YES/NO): YES